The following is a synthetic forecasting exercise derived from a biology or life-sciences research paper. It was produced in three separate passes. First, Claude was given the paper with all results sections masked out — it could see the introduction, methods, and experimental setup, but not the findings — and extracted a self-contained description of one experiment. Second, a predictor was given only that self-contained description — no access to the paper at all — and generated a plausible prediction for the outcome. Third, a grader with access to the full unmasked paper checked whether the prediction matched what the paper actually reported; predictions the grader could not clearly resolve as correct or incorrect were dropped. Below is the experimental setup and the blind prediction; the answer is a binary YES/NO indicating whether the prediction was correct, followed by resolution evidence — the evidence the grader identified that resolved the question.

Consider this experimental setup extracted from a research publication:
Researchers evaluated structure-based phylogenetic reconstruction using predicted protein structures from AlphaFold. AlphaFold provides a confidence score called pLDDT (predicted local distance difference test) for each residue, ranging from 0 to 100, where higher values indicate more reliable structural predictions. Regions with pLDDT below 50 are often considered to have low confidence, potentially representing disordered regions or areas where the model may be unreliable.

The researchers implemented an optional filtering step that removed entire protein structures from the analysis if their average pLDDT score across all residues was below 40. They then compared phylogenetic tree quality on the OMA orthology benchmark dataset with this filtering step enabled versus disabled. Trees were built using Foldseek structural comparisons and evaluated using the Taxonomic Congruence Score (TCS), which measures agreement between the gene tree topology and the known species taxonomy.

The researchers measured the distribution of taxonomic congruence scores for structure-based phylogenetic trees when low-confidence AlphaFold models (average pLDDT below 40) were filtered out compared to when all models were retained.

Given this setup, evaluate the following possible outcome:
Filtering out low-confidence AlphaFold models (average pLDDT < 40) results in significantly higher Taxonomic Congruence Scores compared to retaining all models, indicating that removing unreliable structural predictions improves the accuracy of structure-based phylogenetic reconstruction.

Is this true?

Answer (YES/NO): NO